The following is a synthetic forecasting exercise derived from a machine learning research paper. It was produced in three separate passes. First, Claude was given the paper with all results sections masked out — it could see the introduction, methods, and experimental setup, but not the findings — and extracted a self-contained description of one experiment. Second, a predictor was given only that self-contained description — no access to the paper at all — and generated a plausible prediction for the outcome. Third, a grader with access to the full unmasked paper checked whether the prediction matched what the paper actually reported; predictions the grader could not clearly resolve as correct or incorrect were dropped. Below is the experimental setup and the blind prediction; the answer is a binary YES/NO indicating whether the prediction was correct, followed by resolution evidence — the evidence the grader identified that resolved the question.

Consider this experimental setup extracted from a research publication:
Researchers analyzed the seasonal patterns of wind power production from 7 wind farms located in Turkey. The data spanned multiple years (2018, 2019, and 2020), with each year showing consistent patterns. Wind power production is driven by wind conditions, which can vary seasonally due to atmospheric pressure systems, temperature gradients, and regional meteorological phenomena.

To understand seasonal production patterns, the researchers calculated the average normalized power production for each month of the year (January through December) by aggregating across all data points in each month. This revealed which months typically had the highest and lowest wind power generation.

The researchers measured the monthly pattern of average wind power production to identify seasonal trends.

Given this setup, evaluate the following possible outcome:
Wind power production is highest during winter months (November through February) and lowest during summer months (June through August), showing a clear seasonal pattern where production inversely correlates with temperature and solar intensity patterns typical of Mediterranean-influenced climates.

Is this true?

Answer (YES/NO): YES